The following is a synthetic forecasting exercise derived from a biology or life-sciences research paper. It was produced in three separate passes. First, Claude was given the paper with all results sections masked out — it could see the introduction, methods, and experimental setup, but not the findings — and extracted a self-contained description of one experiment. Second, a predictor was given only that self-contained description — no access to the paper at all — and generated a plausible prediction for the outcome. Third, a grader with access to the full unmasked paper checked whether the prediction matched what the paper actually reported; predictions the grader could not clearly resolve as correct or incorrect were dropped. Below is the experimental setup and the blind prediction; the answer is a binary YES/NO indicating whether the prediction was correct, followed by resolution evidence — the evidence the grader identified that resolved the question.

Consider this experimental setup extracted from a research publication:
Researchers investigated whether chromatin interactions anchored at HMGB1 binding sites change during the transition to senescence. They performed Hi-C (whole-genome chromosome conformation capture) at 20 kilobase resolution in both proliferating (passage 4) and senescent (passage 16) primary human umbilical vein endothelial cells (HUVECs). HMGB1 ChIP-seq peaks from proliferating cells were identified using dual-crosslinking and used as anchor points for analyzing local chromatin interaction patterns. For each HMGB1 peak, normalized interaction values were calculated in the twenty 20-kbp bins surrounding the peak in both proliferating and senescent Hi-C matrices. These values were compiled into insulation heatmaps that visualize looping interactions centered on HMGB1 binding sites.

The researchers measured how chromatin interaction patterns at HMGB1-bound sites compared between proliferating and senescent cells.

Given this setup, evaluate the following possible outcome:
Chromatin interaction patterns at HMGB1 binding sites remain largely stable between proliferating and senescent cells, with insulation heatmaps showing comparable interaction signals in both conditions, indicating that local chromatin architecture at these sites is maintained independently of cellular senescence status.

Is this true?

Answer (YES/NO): NO